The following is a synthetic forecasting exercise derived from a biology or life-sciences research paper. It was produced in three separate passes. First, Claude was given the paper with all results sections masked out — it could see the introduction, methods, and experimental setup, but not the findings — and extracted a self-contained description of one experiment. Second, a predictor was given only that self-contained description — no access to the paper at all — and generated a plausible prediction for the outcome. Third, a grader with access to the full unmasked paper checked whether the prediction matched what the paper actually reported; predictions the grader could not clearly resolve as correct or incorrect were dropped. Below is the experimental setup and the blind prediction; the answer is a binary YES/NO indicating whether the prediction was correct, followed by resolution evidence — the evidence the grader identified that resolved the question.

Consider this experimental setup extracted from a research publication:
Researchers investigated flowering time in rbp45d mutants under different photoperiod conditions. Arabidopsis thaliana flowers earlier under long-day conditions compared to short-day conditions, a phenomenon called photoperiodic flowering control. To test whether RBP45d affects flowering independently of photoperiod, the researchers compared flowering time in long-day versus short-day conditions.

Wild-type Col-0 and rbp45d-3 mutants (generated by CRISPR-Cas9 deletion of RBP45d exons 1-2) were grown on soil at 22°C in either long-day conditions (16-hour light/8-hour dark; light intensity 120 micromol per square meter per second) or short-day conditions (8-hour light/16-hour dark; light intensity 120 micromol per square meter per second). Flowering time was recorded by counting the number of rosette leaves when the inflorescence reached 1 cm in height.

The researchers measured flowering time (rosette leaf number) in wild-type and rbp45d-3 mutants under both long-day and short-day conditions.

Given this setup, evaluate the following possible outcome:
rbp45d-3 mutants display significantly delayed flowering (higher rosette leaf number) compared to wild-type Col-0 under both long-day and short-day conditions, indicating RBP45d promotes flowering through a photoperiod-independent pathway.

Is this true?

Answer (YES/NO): YES